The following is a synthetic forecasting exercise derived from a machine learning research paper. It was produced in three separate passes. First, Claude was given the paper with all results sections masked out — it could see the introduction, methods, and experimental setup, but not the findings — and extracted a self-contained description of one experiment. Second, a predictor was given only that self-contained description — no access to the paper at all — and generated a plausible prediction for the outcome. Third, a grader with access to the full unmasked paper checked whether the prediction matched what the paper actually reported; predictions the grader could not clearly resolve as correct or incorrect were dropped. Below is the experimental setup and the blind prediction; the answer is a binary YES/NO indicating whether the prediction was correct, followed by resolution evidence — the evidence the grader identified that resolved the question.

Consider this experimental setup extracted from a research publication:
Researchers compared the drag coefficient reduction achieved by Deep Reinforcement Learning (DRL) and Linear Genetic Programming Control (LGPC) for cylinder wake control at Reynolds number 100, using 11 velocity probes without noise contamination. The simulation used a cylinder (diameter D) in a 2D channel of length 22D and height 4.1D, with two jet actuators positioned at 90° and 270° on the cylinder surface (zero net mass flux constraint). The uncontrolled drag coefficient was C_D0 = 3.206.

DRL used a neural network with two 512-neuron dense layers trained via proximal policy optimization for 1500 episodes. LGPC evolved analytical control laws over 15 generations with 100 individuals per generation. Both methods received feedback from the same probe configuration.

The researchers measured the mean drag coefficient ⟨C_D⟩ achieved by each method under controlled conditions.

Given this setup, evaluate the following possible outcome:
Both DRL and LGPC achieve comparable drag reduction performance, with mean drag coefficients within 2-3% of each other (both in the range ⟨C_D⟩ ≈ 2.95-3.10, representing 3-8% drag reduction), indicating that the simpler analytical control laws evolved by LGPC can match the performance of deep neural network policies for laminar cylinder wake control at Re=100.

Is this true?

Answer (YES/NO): YES